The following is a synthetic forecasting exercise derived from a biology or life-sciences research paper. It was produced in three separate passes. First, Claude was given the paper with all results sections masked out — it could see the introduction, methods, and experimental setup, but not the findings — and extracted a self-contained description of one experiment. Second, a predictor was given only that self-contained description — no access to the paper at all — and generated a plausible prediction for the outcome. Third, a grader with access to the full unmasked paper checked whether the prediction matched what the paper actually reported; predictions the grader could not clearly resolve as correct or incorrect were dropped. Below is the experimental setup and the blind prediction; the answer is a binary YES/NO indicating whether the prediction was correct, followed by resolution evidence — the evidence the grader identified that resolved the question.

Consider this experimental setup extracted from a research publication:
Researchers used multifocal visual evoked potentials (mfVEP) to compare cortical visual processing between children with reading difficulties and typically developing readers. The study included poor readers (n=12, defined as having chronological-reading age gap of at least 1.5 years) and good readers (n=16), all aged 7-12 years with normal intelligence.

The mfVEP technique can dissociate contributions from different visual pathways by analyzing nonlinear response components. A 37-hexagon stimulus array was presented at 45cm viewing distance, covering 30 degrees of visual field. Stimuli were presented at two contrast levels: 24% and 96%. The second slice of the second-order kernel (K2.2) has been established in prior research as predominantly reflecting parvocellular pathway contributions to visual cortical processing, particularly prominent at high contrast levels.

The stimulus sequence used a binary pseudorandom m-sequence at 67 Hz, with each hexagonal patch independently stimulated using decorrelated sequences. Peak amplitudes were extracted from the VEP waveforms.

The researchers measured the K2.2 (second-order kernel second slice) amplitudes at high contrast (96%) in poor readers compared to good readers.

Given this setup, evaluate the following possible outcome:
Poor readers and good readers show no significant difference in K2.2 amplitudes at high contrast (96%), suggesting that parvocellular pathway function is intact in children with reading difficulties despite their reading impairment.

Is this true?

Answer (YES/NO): NO